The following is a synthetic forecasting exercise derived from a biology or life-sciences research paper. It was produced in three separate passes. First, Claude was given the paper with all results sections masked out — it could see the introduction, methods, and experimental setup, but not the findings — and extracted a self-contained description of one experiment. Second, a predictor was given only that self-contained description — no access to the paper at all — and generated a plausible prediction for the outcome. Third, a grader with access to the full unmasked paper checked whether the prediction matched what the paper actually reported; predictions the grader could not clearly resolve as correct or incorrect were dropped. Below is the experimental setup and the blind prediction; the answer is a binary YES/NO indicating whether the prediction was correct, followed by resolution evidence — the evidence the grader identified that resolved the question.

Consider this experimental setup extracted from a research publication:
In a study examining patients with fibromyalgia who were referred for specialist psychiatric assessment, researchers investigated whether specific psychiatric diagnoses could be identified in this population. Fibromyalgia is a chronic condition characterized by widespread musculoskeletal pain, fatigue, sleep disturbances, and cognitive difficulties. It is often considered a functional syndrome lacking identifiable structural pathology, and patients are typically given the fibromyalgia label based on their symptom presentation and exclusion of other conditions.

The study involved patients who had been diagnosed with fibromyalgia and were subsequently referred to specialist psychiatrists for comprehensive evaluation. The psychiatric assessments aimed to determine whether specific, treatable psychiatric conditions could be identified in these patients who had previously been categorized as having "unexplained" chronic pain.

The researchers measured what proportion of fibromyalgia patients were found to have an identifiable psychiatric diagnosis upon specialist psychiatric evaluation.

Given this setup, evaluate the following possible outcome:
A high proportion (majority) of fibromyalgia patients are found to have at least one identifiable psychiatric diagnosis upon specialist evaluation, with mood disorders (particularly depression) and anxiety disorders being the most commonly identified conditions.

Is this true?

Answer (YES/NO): NO